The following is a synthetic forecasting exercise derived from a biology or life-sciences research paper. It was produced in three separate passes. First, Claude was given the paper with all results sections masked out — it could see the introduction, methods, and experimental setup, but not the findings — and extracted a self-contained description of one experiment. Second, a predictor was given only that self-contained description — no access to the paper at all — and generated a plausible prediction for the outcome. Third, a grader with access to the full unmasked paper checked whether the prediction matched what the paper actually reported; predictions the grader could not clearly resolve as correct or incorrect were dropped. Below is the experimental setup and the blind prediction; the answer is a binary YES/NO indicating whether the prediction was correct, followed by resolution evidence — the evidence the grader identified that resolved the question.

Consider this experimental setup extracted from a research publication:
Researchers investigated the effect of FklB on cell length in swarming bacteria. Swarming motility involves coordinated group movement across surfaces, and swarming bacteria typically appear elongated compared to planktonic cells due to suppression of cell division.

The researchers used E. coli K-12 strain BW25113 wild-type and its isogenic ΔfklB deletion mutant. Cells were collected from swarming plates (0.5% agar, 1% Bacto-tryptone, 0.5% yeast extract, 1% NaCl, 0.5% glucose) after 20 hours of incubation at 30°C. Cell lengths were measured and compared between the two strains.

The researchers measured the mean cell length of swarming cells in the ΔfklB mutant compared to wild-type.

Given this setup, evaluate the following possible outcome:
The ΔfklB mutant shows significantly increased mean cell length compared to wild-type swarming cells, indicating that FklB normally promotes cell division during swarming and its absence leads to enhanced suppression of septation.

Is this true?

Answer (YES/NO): NO